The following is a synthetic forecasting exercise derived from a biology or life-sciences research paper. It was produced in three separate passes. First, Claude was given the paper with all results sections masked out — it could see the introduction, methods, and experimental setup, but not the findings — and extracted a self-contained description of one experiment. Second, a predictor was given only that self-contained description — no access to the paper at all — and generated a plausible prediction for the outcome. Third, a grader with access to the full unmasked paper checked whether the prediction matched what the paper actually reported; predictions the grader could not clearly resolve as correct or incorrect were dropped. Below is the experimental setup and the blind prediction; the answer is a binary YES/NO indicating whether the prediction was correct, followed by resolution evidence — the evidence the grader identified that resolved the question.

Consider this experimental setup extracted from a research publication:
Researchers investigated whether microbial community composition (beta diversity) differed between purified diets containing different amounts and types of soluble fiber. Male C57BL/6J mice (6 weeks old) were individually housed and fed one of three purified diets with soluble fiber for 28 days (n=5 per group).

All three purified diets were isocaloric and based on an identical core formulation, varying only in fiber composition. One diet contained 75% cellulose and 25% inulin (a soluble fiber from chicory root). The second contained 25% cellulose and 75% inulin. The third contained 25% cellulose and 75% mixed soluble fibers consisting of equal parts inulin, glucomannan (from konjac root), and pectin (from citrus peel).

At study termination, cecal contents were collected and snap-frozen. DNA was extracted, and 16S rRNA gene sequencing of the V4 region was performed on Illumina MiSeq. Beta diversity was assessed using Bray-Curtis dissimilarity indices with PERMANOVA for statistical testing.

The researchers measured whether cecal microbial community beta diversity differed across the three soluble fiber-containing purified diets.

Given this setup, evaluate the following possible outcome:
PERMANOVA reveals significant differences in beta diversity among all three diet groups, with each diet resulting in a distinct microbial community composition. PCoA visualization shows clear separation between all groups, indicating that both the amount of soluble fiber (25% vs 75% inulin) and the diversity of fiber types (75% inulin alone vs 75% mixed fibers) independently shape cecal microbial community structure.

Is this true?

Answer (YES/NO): NO